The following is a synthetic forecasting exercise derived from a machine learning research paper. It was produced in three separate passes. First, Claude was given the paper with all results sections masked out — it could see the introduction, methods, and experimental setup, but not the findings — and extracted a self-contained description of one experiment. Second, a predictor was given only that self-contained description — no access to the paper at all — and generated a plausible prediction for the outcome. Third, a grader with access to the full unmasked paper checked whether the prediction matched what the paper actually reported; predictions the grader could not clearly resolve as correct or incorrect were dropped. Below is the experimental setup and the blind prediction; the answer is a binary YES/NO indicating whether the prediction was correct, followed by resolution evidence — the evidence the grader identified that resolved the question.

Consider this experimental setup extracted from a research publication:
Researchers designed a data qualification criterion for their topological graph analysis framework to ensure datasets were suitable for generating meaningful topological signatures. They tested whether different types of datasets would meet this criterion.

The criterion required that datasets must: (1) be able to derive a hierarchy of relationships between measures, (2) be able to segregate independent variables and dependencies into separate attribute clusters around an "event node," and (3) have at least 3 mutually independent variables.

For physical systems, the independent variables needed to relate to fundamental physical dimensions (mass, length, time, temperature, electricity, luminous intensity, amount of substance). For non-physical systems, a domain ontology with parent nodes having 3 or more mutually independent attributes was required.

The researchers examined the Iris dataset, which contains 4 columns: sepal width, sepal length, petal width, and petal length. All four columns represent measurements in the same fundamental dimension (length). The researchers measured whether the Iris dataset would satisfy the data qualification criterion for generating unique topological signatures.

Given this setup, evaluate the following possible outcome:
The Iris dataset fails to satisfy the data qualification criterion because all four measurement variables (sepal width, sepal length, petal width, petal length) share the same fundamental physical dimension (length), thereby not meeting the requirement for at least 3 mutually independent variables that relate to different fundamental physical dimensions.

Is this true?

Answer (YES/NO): YES